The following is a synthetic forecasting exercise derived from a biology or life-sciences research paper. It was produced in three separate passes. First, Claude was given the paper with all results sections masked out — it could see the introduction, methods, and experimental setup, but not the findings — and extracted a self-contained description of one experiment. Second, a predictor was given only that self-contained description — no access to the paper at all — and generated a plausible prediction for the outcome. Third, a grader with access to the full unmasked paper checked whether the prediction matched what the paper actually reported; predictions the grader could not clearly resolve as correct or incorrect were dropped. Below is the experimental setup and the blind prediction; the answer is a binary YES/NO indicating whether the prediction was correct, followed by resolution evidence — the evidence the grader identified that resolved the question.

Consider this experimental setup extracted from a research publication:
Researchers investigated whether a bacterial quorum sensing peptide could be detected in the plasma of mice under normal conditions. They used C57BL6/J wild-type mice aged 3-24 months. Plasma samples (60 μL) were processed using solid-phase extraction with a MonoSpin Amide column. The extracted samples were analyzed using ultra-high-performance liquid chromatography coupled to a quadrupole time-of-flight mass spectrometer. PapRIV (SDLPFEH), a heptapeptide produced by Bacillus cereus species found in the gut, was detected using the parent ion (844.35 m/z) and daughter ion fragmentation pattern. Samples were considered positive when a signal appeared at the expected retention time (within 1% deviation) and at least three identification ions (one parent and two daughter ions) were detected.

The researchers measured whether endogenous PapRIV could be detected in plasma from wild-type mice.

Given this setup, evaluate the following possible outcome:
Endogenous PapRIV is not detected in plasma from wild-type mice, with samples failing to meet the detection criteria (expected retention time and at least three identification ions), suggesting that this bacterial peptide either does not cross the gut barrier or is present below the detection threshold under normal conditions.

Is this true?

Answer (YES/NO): NO